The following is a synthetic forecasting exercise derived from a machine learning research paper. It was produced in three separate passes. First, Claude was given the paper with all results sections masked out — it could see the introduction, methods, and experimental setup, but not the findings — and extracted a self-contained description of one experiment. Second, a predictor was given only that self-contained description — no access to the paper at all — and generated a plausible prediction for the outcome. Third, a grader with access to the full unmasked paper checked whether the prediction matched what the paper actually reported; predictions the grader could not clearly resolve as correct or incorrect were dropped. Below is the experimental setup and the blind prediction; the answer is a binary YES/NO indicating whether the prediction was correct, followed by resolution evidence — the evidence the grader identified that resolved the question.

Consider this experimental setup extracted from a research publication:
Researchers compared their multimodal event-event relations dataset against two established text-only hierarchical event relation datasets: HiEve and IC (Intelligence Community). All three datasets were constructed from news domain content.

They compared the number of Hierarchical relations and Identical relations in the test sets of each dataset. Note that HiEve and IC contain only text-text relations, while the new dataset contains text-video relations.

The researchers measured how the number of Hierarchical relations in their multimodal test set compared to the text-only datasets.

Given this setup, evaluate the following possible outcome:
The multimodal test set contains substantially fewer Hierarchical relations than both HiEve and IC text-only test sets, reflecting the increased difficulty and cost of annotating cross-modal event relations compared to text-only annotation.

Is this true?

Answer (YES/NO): NO